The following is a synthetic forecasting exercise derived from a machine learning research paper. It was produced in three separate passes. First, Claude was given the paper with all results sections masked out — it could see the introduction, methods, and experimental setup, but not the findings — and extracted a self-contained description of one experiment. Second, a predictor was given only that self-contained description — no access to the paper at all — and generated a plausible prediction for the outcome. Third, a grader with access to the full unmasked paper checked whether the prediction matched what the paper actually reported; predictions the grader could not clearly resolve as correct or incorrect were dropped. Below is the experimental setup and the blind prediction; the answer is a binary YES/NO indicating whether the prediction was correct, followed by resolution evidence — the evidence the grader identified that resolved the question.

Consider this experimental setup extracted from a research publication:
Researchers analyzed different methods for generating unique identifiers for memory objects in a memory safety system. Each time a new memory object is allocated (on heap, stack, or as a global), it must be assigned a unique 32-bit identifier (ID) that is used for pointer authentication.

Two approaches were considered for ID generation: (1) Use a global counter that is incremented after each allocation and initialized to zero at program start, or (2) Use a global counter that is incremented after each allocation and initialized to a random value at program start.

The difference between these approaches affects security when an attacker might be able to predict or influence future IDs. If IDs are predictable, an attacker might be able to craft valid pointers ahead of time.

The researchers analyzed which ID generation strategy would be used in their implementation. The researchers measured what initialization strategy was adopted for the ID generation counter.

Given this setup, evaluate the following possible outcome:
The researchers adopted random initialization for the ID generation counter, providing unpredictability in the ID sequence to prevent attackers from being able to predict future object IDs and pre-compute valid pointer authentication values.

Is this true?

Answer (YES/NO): YES